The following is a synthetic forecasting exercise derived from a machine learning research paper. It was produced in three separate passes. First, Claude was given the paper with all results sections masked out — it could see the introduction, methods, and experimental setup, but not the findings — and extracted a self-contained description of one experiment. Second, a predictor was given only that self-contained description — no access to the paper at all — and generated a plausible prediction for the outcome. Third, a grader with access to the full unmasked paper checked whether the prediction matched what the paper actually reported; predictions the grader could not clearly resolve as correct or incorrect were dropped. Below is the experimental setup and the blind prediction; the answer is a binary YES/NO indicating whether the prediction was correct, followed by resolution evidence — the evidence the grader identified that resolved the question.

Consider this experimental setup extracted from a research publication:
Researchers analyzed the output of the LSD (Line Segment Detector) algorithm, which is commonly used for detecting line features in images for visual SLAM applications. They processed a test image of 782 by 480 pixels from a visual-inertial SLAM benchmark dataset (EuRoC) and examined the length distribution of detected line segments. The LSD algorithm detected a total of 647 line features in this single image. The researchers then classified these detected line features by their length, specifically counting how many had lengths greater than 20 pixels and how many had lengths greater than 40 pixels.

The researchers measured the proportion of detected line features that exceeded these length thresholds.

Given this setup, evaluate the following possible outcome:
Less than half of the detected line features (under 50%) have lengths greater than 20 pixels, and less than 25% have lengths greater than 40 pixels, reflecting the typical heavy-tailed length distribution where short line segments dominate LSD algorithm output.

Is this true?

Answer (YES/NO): YES